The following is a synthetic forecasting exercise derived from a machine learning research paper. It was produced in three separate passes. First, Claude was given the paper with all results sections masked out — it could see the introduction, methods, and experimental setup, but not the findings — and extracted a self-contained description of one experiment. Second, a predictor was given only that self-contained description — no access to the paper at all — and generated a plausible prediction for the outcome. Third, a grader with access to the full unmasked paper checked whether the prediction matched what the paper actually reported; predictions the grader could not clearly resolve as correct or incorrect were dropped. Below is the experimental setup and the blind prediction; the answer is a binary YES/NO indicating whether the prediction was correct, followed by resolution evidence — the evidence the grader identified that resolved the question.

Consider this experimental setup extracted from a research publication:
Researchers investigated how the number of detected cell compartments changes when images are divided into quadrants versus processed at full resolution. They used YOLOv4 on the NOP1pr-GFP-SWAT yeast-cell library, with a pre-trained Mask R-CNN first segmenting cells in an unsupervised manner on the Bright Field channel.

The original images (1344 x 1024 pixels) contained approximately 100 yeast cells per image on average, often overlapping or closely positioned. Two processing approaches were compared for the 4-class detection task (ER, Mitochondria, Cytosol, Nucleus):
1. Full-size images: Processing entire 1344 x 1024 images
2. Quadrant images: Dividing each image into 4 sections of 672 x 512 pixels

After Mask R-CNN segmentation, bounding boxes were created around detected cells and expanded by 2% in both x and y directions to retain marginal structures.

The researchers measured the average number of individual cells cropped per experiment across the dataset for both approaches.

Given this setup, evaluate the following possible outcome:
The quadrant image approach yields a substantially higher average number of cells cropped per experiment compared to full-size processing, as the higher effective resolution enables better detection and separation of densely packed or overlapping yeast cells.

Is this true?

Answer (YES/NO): NO